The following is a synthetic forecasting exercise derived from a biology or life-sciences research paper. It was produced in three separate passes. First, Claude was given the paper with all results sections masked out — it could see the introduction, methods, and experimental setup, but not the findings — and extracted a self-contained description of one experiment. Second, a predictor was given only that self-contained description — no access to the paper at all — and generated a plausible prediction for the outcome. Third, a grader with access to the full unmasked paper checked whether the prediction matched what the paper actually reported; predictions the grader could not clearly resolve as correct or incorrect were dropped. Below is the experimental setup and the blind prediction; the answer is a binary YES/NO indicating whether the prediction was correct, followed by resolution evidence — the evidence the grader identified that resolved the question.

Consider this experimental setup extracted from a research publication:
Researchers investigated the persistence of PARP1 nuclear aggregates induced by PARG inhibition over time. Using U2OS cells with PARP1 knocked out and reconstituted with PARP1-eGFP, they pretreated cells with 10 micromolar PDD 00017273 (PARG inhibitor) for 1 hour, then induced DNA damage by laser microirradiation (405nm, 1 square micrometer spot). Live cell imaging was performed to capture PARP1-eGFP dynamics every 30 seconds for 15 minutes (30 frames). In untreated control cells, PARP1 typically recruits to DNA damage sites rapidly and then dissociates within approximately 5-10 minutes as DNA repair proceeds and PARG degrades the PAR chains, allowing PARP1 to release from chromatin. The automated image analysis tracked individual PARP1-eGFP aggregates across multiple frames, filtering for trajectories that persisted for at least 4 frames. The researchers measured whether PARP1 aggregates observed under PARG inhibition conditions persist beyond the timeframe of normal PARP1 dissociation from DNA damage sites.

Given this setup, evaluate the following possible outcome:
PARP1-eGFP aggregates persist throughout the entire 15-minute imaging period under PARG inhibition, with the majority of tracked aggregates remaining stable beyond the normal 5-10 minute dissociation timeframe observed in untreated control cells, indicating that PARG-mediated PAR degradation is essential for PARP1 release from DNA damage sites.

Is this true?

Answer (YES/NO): YES